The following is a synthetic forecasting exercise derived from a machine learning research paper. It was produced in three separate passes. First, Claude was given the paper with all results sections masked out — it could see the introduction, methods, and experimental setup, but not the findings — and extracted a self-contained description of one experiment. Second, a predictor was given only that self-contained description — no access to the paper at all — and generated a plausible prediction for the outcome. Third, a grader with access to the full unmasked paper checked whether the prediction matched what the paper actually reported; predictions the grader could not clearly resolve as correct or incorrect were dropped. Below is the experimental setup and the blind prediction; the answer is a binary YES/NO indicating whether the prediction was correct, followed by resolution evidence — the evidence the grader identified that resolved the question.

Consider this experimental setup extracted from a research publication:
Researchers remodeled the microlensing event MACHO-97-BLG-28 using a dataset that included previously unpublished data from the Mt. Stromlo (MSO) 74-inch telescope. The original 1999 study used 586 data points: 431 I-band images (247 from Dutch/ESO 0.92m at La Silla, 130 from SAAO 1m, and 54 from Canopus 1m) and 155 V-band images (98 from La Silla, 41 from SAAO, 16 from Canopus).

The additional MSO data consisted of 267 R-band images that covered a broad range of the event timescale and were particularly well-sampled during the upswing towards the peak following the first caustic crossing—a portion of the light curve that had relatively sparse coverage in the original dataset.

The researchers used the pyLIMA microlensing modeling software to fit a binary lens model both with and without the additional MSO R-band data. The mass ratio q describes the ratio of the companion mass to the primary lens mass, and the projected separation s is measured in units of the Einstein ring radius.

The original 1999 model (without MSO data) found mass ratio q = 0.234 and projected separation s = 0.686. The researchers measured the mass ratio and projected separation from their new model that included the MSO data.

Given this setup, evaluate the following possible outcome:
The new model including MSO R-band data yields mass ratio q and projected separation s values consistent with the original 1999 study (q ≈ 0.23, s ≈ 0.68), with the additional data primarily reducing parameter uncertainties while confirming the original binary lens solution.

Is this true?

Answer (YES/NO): NO